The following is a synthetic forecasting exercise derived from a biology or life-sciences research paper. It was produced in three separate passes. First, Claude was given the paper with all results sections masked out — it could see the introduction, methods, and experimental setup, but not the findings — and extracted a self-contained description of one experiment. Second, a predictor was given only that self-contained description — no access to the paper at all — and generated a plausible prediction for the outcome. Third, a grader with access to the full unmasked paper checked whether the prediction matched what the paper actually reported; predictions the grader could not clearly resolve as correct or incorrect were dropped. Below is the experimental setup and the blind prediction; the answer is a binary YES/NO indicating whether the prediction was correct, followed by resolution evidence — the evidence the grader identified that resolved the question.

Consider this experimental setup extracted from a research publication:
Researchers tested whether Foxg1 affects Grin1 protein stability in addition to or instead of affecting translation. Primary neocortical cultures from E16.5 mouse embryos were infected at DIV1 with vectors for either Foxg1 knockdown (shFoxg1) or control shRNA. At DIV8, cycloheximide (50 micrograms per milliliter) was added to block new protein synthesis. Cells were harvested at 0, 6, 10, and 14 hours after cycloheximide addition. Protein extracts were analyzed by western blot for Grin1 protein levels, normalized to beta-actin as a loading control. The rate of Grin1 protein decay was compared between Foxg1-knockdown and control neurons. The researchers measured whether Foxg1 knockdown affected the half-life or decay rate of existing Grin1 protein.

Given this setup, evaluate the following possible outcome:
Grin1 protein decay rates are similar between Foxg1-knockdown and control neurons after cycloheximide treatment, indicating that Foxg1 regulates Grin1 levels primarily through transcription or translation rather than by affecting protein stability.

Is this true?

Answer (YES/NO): NO